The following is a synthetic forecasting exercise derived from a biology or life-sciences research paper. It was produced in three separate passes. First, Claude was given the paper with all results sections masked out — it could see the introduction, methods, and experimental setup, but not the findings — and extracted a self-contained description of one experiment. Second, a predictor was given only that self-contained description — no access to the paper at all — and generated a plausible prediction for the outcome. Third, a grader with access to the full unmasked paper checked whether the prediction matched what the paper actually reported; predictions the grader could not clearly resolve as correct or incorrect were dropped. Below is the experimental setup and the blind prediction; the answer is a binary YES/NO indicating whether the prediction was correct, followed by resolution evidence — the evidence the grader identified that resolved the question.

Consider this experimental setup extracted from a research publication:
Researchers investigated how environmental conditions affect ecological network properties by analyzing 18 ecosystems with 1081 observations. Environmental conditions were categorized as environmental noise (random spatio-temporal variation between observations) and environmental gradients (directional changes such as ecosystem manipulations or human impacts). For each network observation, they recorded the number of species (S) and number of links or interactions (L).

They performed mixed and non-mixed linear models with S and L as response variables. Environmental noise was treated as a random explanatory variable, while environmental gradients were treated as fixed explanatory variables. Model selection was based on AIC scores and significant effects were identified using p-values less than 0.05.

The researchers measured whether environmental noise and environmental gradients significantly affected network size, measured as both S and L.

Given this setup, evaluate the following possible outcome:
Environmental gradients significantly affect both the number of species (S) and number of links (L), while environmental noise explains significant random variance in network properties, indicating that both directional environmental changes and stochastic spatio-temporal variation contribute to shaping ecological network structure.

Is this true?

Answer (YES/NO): NO